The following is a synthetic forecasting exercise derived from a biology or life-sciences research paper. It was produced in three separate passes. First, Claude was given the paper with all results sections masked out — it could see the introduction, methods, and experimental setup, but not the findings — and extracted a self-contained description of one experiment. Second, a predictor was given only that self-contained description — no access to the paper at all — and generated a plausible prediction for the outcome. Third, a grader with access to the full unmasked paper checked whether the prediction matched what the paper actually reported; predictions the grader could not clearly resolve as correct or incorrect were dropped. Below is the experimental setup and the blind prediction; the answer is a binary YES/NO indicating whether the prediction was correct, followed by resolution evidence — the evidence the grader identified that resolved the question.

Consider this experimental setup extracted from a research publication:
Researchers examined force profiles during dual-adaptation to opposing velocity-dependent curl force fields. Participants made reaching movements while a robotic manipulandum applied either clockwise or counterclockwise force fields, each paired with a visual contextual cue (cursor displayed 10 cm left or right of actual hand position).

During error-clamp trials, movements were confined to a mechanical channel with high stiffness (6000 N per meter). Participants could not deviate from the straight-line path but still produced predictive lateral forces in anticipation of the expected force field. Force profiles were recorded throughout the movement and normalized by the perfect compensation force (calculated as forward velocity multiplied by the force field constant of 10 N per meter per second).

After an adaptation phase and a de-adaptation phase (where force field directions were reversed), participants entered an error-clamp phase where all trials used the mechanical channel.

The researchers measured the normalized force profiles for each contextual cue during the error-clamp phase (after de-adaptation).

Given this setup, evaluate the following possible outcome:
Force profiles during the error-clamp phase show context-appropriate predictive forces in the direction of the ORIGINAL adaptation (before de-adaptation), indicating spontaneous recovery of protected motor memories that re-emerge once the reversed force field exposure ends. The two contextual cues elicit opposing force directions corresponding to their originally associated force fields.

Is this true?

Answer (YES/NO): YES